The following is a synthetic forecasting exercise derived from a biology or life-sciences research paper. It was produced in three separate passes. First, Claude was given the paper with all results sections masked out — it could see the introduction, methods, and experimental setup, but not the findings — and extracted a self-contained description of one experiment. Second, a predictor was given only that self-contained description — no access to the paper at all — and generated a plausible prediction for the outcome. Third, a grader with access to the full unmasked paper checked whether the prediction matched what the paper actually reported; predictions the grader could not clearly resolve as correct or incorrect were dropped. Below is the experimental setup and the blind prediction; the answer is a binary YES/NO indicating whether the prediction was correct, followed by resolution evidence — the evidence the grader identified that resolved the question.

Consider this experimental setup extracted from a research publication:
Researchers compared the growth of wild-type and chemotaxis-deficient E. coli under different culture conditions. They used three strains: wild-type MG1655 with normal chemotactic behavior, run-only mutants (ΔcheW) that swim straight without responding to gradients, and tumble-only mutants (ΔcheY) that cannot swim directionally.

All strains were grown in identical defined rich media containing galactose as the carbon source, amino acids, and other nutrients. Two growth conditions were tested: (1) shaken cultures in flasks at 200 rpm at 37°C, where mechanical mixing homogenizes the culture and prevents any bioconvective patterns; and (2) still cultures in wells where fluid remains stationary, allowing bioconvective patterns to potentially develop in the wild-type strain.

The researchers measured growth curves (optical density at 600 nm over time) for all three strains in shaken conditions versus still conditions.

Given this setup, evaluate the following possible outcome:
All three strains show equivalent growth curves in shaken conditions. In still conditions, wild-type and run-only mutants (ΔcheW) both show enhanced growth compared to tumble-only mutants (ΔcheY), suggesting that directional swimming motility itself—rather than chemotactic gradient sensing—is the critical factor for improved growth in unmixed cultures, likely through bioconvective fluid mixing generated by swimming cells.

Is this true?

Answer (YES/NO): NO